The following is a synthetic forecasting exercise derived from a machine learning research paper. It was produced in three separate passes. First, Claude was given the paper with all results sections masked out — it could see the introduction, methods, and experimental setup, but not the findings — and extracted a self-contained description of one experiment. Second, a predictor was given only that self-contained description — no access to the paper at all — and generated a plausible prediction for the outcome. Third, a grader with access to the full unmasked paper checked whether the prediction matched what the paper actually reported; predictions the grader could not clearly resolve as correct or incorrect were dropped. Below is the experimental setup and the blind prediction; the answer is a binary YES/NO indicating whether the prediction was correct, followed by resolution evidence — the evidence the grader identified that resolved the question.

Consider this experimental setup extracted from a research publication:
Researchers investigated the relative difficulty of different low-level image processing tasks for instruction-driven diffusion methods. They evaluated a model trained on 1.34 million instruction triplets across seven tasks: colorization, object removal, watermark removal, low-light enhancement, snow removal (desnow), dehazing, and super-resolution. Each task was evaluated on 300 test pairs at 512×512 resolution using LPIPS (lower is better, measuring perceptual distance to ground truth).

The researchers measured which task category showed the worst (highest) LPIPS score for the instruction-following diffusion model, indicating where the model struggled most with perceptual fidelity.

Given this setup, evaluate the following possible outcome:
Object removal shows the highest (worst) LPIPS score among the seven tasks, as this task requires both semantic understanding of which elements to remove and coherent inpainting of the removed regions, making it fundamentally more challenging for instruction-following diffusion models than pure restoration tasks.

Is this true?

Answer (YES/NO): NO